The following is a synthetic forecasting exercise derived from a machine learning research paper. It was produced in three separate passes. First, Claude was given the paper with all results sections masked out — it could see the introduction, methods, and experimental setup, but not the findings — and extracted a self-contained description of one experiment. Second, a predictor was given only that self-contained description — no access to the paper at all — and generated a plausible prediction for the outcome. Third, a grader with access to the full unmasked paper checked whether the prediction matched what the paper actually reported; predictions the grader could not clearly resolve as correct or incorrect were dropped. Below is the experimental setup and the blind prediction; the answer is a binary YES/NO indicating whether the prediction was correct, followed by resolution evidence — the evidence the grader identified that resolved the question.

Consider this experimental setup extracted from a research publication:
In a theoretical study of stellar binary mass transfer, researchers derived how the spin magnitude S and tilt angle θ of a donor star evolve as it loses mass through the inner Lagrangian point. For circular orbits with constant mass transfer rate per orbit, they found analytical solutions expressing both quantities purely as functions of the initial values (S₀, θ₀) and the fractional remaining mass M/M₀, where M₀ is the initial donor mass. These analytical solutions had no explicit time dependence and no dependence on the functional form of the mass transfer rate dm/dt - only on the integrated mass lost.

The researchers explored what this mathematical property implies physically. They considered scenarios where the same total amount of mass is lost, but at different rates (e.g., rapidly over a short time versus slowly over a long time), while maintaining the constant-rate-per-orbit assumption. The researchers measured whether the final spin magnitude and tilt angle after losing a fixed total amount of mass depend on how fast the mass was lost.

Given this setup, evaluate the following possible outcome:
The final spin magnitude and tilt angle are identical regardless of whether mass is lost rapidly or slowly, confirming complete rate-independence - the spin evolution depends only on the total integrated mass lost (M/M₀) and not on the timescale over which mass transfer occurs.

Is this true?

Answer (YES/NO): YES